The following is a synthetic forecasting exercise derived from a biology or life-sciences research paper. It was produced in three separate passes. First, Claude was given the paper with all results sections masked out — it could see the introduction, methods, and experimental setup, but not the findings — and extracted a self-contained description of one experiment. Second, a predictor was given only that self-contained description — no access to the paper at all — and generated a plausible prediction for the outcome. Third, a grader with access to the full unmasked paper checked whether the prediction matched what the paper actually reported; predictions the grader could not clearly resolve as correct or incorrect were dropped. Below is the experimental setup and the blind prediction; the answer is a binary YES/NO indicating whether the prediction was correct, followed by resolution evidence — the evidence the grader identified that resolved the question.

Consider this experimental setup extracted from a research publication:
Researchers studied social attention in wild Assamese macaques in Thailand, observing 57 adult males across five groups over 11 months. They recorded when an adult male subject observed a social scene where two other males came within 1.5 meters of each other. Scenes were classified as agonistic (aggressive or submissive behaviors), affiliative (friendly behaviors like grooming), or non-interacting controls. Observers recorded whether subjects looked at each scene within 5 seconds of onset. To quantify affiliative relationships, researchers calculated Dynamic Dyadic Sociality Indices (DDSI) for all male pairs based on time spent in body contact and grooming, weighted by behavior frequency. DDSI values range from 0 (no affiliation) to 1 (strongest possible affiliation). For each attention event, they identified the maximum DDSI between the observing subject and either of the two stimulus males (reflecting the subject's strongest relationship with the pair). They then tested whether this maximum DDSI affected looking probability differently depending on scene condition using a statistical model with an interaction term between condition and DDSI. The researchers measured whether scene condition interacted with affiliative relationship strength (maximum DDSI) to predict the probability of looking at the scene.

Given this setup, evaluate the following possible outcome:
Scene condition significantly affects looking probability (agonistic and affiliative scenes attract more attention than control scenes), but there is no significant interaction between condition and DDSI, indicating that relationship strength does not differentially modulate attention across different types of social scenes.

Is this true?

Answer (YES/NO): NO